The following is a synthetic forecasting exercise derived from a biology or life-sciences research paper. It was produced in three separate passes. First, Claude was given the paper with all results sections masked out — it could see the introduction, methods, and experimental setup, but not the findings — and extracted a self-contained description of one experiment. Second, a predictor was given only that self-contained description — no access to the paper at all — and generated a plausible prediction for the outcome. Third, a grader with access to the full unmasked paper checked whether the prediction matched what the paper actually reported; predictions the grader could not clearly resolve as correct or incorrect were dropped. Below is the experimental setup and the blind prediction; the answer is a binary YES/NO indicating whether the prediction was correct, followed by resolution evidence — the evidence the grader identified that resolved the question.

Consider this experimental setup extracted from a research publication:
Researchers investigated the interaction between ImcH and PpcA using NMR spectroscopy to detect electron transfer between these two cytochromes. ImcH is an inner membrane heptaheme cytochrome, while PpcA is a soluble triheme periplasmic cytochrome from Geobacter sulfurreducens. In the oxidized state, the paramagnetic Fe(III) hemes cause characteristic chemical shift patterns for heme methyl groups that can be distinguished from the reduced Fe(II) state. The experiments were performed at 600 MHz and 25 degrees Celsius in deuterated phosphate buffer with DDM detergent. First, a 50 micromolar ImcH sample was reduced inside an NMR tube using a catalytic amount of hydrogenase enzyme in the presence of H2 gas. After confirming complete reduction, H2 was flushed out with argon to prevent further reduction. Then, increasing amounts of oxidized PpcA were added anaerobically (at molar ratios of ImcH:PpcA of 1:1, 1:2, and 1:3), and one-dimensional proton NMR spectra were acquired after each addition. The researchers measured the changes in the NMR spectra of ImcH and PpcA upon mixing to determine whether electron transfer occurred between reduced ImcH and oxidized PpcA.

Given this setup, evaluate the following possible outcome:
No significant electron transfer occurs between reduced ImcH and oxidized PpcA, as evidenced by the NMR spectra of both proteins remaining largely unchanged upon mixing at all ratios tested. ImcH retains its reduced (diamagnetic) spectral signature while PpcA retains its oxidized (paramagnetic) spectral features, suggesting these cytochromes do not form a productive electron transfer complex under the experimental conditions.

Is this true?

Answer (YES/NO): NO